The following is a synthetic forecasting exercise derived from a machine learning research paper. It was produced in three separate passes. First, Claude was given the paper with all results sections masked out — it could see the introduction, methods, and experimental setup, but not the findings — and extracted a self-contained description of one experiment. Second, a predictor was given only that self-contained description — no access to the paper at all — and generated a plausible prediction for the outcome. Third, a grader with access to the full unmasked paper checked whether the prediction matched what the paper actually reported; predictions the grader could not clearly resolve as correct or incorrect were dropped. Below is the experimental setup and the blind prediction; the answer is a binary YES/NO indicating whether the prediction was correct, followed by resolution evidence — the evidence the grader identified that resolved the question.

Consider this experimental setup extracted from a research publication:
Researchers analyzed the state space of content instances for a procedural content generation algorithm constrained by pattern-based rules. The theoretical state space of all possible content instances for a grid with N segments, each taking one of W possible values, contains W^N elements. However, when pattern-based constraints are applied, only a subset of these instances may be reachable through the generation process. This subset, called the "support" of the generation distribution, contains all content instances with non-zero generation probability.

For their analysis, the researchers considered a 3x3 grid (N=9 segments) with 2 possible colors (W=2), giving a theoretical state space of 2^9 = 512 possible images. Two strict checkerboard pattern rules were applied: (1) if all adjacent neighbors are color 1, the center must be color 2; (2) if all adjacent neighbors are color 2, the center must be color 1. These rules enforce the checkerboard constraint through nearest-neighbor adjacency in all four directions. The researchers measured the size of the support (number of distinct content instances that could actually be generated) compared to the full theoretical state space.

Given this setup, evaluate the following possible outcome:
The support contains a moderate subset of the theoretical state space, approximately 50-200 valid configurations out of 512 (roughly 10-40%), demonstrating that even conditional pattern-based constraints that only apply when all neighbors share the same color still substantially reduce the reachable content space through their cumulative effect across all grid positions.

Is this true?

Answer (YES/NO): NO